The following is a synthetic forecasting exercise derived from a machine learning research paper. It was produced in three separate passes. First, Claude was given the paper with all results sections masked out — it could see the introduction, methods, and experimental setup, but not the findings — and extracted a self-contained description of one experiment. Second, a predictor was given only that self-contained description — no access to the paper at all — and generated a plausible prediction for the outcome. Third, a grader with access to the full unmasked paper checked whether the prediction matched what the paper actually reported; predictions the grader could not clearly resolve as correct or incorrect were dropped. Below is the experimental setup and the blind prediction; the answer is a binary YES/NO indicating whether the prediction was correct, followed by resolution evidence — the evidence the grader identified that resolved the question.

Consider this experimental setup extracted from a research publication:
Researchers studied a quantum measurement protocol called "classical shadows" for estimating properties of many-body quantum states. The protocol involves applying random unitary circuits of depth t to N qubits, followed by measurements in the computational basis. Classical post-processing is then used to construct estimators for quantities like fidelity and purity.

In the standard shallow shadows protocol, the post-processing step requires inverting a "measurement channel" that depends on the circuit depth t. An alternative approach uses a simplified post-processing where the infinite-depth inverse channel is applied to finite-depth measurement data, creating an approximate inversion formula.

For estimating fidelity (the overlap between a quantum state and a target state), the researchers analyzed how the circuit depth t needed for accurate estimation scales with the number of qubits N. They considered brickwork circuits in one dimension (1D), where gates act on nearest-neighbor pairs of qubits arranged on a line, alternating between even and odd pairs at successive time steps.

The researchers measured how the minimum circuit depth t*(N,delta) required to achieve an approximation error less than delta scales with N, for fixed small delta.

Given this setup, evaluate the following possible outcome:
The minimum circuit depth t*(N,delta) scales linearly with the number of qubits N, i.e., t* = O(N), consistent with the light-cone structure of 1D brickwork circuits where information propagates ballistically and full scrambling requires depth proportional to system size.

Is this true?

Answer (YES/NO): NO